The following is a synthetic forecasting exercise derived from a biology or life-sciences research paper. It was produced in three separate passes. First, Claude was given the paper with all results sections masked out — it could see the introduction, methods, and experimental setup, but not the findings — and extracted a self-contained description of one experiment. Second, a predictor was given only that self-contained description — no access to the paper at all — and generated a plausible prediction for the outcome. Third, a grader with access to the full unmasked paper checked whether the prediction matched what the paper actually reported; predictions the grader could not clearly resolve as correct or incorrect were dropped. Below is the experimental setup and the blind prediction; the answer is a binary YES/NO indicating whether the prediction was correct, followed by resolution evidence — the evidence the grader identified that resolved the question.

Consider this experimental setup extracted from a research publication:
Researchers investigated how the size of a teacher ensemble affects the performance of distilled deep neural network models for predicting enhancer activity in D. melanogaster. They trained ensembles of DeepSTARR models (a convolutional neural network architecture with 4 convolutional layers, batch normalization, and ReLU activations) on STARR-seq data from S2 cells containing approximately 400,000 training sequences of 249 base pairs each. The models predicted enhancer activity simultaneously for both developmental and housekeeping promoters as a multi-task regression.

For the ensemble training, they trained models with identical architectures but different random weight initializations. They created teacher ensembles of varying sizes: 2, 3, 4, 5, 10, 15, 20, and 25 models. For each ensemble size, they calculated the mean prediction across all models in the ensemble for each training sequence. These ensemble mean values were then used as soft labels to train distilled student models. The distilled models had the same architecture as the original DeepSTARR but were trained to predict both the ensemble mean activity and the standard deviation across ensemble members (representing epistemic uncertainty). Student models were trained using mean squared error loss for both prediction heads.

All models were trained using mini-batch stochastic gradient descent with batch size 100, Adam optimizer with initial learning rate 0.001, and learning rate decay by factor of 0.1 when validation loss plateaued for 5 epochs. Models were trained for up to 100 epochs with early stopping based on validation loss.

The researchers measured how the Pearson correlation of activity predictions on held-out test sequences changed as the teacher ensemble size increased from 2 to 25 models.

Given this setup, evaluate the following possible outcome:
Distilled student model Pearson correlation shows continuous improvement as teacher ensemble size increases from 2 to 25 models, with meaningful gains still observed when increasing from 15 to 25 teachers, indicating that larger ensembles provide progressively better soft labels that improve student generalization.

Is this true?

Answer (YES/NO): NO